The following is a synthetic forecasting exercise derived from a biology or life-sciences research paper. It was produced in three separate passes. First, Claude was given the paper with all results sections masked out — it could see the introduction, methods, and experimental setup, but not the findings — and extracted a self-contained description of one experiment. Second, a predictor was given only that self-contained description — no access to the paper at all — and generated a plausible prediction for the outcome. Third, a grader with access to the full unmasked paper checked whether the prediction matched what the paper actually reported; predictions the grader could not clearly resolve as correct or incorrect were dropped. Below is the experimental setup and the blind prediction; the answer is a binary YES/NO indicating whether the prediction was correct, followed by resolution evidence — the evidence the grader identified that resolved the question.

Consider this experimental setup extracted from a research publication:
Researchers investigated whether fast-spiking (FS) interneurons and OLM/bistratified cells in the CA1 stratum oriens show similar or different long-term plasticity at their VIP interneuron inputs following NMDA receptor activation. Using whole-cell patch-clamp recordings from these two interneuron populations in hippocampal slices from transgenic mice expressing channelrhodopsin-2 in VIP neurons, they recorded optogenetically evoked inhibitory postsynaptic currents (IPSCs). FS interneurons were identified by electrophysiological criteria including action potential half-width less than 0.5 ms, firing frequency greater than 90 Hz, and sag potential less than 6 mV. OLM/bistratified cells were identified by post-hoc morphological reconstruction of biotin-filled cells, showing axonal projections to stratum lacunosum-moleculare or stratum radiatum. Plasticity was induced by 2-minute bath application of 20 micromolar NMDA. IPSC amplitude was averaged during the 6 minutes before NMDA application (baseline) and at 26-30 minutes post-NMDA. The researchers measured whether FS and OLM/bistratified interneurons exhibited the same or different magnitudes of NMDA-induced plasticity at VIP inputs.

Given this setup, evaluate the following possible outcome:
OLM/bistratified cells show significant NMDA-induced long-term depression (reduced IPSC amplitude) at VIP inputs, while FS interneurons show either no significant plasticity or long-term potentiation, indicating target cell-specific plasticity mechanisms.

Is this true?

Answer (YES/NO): NO